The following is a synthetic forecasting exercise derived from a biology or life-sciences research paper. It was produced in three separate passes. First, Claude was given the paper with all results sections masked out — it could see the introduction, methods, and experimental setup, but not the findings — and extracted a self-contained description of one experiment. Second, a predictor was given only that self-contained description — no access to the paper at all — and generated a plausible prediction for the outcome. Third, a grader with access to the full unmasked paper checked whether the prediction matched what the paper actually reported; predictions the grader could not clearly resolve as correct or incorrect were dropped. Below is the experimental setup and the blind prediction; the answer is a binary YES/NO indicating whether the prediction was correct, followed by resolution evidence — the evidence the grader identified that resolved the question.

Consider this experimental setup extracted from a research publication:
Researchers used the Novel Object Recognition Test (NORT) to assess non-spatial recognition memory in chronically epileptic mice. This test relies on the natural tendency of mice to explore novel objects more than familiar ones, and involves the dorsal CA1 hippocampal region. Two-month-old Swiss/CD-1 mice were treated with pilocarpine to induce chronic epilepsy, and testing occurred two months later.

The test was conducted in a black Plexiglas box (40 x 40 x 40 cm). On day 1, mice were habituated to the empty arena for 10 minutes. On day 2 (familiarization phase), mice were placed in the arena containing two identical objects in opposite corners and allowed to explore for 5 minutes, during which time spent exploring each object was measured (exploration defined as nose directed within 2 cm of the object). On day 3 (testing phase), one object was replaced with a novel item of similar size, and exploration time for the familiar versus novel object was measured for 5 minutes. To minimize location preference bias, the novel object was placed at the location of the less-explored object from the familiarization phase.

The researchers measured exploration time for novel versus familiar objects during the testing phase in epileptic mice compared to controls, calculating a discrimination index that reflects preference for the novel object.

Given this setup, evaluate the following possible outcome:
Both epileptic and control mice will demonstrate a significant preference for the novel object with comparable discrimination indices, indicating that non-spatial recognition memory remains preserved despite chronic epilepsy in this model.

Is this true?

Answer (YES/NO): NO